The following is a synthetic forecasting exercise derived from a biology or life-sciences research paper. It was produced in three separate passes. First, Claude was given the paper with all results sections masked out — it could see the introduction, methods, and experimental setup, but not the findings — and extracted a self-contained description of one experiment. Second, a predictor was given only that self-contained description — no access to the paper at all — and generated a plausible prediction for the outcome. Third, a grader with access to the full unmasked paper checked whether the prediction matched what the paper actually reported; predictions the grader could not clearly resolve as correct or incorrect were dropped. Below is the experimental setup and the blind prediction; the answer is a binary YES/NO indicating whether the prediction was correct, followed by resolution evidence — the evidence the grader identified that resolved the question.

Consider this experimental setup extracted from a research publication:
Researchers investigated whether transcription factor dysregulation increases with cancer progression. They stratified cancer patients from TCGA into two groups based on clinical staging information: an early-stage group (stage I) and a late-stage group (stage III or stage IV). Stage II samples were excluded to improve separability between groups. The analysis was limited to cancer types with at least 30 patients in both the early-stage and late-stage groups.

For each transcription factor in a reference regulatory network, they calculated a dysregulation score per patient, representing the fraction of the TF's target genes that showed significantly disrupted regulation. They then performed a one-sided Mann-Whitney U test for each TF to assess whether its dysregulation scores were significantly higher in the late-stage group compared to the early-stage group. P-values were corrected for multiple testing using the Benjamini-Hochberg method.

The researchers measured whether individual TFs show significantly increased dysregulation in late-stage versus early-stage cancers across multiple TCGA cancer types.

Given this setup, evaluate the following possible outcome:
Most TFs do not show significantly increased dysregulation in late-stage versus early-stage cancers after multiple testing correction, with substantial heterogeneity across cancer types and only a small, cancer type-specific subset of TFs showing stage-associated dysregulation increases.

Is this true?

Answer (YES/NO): NO